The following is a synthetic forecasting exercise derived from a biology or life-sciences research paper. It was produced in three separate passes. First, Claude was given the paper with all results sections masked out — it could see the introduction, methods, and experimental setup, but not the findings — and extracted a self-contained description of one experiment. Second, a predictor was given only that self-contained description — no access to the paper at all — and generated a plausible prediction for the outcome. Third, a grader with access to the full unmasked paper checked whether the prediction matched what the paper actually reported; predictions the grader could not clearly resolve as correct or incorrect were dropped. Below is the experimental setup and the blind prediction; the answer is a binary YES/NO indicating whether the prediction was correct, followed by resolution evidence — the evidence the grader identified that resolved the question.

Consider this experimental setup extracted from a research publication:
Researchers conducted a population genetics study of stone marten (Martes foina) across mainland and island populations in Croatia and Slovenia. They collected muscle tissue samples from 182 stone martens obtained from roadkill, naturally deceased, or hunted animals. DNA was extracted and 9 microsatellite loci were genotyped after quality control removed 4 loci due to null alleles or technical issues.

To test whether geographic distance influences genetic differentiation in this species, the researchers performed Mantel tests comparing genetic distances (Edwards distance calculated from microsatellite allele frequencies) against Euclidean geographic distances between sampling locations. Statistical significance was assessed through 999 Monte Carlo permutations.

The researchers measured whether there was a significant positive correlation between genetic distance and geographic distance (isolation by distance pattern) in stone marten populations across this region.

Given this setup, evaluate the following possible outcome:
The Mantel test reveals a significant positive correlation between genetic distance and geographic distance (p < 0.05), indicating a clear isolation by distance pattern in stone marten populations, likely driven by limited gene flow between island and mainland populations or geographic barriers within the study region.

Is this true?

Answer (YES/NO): NO